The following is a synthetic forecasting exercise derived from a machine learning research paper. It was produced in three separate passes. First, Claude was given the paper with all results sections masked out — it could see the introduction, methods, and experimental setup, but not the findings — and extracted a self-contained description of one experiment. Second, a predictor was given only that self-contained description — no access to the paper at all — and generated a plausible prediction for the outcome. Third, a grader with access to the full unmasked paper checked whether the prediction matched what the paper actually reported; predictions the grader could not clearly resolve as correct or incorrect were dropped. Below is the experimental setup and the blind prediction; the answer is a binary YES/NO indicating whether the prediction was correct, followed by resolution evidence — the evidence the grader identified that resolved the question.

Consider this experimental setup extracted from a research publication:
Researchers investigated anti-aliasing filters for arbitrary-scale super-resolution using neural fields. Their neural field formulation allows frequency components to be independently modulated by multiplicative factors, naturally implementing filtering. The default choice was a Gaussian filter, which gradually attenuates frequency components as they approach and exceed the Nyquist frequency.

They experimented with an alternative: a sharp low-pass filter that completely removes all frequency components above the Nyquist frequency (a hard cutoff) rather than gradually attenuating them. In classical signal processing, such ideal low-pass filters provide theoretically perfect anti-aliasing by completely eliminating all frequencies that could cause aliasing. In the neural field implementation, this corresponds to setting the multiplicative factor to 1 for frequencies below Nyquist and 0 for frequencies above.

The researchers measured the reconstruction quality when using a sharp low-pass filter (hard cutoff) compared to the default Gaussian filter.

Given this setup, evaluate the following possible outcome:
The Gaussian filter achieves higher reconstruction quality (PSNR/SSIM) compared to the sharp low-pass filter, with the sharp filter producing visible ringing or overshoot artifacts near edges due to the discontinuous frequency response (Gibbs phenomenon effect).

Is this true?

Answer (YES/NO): NO